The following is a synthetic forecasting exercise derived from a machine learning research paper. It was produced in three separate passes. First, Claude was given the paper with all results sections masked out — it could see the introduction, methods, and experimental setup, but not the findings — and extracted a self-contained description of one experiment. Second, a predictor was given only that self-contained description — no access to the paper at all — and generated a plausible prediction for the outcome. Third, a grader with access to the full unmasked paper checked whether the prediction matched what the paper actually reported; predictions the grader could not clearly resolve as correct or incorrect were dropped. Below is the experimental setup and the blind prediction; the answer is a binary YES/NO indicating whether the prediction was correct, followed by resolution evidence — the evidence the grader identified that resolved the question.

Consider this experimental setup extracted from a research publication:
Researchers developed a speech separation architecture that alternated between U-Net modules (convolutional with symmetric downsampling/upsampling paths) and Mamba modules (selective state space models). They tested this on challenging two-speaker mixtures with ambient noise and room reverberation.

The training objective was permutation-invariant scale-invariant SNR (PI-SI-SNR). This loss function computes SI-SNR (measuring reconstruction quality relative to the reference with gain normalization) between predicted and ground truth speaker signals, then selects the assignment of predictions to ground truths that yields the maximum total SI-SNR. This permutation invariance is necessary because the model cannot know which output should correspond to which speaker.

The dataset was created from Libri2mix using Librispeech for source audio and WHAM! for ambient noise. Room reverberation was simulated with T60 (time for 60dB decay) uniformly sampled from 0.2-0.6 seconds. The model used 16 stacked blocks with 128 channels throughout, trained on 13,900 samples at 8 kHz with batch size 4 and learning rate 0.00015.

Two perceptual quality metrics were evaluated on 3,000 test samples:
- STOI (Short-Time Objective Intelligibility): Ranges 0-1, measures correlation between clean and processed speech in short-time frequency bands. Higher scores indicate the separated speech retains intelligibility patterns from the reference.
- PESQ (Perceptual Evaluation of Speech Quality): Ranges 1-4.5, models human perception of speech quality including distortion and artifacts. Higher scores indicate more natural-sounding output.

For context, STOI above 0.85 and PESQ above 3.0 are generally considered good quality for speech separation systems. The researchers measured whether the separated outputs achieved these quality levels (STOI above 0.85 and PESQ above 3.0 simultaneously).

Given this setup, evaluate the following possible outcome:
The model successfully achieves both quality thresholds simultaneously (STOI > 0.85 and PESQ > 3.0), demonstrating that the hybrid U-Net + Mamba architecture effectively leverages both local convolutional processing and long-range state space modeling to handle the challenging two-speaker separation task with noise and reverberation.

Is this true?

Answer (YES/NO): NO